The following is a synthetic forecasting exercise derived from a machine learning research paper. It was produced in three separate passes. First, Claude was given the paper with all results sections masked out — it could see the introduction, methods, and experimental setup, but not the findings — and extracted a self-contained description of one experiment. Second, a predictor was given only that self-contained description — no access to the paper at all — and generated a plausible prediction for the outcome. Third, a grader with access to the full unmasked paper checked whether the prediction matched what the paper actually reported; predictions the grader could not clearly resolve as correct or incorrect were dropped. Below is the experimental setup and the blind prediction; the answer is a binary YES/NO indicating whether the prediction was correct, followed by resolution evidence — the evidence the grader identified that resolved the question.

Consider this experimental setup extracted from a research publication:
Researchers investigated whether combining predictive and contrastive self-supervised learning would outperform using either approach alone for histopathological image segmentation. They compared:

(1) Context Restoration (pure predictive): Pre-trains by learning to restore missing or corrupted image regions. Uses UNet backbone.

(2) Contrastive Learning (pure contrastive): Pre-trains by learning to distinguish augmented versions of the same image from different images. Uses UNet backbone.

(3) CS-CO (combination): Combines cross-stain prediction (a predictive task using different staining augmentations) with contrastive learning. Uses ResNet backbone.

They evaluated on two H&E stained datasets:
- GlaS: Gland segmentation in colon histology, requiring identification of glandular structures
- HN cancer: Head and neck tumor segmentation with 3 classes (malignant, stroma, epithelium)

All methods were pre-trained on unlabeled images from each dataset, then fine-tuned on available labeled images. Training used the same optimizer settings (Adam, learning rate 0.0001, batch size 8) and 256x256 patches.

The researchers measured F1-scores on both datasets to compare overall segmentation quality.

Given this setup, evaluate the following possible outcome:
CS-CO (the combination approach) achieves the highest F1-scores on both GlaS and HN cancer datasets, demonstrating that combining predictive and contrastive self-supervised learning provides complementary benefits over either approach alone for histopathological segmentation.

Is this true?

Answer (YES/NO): NO